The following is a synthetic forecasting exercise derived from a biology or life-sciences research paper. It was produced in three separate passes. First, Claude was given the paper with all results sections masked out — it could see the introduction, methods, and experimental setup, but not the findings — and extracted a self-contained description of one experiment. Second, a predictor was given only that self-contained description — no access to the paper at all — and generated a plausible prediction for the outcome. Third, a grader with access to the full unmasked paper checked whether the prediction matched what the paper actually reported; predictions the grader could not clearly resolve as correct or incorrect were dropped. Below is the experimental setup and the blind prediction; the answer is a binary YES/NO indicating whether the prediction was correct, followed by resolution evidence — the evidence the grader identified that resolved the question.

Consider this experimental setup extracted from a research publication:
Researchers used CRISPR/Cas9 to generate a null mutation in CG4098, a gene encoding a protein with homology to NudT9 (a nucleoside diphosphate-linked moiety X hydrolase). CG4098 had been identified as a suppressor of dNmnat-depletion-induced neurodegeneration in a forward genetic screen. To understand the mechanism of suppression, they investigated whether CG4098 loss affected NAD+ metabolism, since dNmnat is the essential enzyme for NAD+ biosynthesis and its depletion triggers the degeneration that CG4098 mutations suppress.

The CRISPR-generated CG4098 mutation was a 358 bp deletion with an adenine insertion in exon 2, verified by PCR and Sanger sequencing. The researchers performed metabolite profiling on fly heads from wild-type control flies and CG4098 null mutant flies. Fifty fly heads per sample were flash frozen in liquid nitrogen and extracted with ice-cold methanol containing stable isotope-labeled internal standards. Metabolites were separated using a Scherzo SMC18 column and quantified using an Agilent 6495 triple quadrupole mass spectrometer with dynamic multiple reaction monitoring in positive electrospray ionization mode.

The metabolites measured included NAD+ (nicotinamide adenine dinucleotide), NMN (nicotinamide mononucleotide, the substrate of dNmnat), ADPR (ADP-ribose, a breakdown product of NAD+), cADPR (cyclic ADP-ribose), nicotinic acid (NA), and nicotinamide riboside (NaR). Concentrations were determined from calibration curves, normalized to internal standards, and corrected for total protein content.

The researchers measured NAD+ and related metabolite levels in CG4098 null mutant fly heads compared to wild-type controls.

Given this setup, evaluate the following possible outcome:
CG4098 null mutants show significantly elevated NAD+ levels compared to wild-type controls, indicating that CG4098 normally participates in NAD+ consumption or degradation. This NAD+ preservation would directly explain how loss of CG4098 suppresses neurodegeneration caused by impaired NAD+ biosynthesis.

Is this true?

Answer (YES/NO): NO